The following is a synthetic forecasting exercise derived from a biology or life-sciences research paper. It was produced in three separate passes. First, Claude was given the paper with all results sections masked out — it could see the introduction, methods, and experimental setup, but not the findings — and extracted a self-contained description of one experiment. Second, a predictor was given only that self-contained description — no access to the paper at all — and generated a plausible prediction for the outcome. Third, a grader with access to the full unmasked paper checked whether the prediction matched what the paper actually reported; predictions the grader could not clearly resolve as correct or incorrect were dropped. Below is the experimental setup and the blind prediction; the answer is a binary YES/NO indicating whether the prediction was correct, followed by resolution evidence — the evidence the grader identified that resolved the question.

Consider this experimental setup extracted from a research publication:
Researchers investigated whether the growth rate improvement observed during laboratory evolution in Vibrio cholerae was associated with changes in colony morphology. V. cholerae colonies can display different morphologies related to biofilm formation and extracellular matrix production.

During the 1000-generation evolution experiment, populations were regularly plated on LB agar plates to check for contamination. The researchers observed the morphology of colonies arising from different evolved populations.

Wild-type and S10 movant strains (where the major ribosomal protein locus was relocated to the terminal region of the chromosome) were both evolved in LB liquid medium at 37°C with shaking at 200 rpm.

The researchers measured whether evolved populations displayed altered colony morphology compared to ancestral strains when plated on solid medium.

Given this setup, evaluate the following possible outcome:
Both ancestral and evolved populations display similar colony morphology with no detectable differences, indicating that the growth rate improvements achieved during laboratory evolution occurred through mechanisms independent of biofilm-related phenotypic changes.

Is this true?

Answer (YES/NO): NO